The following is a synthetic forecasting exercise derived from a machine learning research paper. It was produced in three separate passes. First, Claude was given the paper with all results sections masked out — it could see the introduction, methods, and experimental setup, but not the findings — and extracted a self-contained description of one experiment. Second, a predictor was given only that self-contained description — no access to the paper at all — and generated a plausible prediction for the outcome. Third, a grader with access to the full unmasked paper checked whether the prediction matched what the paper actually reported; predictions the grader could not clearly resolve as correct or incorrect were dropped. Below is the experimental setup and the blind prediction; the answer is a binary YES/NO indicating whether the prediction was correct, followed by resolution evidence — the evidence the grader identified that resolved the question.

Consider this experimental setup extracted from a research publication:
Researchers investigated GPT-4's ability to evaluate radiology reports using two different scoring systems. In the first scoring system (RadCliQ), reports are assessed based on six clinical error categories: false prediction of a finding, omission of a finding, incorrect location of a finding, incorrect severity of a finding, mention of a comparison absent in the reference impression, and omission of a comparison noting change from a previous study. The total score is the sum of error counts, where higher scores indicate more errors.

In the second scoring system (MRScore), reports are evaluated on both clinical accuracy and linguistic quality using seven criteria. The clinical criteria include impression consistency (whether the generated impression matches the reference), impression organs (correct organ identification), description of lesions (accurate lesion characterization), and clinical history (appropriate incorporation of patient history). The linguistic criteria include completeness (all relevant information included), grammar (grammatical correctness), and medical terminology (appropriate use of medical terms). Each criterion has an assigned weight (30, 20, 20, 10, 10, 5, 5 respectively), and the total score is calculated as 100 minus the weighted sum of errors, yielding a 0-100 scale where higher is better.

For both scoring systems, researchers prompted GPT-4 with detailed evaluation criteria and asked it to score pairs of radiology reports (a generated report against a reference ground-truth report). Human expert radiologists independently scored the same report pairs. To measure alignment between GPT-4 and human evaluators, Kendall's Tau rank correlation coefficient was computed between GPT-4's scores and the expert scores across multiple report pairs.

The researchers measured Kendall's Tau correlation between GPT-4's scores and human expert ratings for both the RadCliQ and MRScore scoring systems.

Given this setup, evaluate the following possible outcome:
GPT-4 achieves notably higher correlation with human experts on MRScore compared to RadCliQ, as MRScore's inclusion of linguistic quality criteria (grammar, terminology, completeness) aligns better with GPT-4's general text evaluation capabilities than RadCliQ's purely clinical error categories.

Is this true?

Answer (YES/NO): NO